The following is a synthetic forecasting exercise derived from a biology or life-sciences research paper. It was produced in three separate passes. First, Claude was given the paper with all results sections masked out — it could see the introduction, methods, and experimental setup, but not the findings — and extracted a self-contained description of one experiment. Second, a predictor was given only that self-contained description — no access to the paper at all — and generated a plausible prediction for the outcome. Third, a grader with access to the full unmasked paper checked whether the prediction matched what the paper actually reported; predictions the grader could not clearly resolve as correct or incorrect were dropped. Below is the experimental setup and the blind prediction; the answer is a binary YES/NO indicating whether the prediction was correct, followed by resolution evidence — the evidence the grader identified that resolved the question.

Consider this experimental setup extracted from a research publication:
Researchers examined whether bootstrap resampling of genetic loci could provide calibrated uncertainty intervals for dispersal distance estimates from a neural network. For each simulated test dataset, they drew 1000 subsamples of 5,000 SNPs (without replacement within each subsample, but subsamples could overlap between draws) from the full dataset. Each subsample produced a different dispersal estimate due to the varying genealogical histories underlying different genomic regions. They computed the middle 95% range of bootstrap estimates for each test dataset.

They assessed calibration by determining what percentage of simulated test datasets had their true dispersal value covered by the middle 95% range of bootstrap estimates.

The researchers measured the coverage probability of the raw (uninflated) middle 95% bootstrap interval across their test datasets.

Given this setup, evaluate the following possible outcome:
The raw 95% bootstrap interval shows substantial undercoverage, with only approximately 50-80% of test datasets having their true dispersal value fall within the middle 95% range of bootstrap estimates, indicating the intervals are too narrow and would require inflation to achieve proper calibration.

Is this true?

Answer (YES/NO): YES